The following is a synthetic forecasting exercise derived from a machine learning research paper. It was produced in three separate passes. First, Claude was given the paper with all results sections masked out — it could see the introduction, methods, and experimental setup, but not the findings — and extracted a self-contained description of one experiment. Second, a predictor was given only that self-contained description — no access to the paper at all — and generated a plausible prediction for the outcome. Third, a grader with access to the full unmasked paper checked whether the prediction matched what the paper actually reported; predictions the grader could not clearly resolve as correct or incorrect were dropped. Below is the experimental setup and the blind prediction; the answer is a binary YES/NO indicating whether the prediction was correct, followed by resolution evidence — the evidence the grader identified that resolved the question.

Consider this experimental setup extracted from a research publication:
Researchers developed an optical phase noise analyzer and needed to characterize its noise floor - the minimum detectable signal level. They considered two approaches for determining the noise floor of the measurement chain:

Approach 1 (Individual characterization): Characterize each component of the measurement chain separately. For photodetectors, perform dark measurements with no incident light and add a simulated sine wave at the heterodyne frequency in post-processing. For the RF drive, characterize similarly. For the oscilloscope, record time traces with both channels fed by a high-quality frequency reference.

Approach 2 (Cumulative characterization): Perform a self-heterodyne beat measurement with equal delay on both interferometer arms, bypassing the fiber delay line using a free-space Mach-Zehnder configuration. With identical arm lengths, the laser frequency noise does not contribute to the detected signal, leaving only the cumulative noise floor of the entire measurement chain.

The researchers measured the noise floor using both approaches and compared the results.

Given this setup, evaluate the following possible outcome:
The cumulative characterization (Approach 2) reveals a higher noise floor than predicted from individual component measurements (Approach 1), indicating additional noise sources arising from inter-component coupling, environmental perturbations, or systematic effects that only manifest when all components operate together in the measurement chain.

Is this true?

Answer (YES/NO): NO